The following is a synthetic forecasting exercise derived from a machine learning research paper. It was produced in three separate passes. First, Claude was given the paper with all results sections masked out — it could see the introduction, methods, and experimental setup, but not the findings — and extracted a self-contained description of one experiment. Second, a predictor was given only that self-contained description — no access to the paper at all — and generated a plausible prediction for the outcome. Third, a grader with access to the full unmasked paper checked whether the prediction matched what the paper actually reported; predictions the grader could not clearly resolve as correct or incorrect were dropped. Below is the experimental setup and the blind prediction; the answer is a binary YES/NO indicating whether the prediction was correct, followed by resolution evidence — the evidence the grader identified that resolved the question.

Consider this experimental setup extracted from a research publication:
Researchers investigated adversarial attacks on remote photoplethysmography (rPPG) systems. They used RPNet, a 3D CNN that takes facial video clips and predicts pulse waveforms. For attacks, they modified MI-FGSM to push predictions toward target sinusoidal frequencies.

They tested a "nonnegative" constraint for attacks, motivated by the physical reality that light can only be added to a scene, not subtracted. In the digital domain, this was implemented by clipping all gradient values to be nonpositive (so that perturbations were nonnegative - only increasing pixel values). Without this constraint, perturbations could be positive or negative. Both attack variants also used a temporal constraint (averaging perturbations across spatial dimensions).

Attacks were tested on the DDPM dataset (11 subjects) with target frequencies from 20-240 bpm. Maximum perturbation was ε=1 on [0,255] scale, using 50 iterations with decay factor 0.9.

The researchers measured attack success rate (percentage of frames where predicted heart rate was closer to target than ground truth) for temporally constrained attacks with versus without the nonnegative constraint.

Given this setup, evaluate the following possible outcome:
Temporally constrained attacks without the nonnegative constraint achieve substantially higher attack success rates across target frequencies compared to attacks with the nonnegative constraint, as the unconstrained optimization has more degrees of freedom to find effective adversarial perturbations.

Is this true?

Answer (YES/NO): NO